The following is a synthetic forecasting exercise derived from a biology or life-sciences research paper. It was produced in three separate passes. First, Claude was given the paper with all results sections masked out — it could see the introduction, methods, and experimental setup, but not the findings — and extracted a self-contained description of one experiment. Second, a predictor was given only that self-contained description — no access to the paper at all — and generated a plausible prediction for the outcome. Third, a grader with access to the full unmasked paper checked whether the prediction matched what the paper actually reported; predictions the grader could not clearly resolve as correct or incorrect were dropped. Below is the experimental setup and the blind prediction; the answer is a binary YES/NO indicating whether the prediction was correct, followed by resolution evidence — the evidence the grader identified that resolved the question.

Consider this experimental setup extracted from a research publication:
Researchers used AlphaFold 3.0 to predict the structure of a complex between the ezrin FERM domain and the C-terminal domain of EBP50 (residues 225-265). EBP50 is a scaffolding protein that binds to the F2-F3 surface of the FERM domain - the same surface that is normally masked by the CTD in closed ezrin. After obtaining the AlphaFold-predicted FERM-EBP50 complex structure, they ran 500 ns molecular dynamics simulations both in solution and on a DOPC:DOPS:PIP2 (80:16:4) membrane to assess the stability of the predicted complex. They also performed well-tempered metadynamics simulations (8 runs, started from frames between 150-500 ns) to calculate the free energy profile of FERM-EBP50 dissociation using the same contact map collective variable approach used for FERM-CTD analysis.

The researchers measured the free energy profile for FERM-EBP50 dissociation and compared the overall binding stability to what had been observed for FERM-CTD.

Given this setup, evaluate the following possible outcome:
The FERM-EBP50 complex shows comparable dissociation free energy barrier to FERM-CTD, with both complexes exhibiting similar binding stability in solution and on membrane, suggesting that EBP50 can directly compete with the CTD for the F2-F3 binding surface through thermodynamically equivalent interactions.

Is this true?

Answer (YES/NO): NO